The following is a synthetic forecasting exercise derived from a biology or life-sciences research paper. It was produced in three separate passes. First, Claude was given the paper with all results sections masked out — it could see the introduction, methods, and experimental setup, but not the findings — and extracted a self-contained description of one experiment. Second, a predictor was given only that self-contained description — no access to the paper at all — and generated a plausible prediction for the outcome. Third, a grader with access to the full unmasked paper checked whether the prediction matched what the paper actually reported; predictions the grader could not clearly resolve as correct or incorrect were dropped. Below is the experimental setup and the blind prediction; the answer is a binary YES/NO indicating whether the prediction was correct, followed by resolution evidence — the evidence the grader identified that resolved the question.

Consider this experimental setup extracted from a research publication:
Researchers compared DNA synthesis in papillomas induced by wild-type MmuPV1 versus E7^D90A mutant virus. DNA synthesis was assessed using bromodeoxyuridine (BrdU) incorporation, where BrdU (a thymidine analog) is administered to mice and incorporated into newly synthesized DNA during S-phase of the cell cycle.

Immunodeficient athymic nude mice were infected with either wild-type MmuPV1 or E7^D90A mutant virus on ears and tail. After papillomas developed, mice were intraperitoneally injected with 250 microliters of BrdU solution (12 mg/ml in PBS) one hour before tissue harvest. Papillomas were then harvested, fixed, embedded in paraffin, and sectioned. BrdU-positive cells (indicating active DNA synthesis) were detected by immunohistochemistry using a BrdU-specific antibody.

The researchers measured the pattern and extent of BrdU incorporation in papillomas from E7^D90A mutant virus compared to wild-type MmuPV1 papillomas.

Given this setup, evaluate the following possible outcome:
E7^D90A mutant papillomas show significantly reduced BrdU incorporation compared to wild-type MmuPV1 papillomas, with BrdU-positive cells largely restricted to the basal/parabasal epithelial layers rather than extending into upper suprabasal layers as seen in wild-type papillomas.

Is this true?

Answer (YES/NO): NO